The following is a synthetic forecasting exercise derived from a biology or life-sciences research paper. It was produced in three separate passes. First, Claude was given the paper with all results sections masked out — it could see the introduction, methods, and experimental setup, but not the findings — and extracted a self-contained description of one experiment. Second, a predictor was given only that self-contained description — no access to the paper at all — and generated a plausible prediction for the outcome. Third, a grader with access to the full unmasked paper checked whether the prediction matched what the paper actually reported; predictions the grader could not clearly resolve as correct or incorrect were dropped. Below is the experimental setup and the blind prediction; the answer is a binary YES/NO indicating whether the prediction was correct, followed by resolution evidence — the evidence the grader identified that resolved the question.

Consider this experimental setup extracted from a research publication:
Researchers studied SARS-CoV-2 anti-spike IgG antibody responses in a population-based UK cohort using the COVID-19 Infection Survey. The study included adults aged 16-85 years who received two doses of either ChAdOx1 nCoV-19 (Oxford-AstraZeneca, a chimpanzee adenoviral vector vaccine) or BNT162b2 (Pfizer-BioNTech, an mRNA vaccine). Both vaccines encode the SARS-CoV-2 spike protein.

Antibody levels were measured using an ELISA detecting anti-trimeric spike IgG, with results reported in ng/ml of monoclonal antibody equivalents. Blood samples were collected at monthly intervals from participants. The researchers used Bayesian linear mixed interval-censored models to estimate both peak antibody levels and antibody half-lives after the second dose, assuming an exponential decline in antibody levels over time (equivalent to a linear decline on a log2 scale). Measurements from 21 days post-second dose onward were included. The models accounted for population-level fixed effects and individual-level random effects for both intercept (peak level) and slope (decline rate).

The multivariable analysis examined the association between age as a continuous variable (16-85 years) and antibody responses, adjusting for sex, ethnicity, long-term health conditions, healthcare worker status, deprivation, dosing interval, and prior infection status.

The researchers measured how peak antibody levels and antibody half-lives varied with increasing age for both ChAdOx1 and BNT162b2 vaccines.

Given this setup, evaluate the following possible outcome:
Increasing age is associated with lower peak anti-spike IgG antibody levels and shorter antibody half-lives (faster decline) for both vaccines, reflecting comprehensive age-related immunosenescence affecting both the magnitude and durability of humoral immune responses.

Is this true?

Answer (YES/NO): NO